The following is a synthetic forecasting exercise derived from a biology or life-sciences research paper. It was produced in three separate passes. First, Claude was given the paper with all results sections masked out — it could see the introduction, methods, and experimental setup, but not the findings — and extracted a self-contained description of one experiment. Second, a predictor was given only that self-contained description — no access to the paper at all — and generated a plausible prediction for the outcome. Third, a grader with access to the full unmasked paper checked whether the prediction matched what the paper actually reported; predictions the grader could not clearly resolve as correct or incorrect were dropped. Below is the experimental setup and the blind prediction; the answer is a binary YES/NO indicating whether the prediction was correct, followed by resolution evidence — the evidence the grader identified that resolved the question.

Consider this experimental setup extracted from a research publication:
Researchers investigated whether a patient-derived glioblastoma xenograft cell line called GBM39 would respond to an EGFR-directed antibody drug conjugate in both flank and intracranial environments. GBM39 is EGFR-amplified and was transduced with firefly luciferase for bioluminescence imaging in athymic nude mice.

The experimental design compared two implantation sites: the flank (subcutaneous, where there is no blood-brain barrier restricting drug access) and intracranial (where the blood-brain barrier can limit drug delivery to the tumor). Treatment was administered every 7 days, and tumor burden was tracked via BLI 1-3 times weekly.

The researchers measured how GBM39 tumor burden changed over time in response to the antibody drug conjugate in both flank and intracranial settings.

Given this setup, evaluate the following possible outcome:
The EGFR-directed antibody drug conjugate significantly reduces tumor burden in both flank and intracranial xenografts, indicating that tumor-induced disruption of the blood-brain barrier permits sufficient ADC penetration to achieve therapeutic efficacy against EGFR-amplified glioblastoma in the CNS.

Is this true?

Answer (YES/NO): YES